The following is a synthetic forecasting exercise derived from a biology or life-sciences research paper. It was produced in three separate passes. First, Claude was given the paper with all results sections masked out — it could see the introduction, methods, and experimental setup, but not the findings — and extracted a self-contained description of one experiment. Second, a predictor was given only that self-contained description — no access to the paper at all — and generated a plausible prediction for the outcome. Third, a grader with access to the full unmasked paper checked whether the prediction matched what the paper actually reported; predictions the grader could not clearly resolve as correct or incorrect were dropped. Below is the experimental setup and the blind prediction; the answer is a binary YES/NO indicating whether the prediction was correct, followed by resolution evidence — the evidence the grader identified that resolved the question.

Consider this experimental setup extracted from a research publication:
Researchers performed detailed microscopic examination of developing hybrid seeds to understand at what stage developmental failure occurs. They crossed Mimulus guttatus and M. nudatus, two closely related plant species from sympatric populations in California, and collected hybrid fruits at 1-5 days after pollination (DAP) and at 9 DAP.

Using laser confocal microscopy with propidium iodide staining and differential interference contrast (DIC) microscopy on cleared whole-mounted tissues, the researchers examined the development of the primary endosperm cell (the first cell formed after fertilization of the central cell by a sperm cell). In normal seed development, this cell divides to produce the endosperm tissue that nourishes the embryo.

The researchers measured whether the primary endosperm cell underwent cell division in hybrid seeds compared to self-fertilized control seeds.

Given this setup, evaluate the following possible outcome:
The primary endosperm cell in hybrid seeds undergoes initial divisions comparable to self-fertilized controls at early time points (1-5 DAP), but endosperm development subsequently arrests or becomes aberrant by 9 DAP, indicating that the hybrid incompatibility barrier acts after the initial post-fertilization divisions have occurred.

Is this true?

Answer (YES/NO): NO